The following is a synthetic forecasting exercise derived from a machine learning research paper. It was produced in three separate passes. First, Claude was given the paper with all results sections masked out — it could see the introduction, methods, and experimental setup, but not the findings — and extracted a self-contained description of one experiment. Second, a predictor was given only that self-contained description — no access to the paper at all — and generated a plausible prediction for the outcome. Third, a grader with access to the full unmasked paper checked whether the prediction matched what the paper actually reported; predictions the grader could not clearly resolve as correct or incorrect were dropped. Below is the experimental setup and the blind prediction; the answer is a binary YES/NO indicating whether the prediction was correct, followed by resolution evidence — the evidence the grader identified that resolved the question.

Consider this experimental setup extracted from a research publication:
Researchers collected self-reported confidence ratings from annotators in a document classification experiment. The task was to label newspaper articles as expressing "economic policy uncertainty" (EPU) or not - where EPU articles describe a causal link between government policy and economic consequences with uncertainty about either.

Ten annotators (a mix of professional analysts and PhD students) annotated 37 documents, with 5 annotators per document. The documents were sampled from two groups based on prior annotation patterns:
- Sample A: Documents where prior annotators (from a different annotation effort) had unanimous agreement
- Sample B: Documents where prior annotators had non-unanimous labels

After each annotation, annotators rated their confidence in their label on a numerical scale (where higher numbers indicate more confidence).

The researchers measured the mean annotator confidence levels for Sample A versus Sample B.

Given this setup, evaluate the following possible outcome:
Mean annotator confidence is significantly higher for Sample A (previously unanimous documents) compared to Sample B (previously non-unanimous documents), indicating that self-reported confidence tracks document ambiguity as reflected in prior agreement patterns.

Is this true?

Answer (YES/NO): NO